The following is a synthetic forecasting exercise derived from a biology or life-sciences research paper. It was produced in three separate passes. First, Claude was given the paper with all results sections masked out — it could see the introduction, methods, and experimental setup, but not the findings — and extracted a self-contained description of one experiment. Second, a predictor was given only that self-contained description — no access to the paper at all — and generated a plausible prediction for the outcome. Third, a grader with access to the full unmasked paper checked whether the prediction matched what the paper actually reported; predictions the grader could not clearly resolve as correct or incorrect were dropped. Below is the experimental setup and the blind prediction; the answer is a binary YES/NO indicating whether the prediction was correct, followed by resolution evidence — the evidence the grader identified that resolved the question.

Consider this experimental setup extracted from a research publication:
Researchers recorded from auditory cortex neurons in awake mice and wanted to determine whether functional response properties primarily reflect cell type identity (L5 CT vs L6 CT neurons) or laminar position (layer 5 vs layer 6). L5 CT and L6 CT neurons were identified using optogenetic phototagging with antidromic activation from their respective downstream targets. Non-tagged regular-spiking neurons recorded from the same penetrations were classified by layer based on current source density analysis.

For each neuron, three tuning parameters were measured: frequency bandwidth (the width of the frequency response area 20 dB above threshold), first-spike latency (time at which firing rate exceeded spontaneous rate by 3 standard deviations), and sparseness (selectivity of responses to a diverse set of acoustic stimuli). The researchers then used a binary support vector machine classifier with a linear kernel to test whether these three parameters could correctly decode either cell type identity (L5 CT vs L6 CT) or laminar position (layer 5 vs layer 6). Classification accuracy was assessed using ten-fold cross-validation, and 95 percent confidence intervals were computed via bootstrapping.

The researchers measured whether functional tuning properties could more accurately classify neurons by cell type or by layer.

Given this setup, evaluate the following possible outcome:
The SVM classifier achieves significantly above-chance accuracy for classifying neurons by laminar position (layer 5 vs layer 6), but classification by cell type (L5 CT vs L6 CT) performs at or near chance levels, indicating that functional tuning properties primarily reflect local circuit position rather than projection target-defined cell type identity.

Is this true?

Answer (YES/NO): NO